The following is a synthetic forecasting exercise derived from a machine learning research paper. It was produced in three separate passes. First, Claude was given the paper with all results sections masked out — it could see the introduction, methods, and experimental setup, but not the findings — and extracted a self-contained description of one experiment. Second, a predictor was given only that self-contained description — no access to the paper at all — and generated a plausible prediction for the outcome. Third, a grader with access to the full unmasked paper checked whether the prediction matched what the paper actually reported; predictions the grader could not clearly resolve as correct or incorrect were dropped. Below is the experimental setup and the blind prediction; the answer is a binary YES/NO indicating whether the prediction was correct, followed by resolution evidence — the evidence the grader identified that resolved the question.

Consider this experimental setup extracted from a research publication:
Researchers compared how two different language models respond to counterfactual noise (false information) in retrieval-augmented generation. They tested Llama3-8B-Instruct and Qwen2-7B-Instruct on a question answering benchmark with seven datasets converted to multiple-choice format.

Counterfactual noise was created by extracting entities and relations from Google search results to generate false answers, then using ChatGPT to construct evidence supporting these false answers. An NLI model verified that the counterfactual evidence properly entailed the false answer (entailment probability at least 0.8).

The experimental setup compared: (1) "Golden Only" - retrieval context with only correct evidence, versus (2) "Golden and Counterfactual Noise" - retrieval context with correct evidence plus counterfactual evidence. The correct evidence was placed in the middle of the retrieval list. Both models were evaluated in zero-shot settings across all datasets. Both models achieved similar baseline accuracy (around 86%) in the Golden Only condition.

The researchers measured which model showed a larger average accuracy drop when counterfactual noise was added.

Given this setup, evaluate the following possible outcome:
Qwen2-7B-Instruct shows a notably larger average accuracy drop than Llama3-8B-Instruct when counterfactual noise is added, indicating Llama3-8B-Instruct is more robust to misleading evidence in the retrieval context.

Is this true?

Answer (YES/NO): YES